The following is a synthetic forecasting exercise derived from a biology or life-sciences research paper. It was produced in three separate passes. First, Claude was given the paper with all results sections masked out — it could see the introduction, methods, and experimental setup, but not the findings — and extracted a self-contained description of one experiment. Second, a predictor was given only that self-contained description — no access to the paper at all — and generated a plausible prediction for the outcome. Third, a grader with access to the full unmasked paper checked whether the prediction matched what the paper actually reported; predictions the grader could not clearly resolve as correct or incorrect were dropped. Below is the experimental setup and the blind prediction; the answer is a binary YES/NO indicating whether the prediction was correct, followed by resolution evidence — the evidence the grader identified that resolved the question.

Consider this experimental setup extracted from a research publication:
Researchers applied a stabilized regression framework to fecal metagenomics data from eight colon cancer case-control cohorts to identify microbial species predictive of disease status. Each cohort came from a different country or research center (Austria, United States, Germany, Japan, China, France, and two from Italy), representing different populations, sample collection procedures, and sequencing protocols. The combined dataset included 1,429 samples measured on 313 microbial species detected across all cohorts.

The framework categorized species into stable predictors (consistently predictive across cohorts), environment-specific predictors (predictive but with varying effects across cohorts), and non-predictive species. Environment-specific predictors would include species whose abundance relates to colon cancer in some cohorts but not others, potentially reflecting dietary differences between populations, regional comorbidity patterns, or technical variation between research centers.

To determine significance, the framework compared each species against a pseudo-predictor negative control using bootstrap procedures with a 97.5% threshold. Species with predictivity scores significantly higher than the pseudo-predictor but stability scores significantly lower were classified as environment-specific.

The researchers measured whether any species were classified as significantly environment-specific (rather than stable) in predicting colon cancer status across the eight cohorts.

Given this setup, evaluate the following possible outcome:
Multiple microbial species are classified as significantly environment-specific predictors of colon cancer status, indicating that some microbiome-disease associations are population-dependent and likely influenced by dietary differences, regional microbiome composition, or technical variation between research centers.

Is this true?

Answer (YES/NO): NO